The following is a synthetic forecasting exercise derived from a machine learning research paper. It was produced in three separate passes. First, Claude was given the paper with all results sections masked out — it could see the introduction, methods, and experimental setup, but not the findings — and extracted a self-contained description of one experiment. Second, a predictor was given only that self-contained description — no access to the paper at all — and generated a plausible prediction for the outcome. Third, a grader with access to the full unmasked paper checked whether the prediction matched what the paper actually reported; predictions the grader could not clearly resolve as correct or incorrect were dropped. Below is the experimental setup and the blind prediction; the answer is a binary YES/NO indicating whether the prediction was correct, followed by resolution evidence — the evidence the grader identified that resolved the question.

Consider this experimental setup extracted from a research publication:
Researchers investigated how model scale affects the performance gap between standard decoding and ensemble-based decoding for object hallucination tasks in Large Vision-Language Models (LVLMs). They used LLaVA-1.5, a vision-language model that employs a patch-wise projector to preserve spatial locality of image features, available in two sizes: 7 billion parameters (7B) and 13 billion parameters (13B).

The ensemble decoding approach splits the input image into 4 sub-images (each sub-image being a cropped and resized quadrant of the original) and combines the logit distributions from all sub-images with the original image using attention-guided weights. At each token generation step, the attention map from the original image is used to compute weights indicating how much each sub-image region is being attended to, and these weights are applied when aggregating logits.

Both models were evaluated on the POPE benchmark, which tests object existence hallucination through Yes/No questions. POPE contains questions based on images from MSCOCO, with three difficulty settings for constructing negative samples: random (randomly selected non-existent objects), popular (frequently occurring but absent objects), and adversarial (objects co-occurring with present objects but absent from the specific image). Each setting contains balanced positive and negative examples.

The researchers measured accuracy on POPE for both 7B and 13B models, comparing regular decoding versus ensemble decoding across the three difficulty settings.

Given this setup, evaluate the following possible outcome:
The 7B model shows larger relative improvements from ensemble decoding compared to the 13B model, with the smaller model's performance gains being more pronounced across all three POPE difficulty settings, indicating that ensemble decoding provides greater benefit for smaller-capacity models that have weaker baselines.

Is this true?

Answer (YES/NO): NO